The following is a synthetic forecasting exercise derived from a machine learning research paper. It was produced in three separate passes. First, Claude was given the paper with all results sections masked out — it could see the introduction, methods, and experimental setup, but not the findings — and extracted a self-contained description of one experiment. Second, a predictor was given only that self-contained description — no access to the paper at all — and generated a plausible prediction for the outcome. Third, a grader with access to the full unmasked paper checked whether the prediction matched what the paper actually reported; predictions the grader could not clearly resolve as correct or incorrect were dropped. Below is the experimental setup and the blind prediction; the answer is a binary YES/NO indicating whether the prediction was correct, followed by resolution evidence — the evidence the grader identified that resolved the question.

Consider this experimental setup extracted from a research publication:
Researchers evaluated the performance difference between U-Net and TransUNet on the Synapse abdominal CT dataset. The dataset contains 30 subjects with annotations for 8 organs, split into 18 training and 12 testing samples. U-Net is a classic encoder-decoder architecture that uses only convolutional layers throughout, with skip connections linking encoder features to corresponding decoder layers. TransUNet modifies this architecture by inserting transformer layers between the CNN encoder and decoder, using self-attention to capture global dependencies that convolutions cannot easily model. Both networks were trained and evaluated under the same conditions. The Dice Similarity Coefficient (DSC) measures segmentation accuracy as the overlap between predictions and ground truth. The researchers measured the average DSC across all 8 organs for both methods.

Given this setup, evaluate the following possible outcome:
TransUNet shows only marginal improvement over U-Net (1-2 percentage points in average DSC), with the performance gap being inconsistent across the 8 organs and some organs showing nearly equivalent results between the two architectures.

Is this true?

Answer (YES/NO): NO